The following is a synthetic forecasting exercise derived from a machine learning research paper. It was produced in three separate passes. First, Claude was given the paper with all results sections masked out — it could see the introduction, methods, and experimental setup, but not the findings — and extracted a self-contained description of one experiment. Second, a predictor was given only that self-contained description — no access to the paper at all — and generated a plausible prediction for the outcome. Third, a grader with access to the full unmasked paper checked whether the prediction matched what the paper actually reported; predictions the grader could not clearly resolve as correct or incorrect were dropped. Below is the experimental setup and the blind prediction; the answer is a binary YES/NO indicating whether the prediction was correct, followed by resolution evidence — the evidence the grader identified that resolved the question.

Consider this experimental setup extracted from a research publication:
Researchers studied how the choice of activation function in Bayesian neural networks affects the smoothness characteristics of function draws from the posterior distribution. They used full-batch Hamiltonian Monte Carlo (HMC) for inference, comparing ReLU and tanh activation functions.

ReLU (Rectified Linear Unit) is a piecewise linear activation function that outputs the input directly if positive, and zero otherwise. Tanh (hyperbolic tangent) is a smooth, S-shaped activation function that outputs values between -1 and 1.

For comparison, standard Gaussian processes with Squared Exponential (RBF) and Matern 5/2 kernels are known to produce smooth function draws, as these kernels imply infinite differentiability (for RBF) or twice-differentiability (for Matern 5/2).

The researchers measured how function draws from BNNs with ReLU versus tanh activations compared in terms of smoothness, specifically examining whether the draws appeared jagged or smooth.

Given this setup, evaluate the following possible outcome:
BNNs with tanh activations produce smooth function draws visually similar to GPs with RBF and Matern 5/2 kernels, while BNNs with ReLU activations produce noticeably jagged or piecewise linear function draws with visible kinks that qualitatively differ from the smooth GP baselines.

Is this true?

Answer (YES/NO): YES